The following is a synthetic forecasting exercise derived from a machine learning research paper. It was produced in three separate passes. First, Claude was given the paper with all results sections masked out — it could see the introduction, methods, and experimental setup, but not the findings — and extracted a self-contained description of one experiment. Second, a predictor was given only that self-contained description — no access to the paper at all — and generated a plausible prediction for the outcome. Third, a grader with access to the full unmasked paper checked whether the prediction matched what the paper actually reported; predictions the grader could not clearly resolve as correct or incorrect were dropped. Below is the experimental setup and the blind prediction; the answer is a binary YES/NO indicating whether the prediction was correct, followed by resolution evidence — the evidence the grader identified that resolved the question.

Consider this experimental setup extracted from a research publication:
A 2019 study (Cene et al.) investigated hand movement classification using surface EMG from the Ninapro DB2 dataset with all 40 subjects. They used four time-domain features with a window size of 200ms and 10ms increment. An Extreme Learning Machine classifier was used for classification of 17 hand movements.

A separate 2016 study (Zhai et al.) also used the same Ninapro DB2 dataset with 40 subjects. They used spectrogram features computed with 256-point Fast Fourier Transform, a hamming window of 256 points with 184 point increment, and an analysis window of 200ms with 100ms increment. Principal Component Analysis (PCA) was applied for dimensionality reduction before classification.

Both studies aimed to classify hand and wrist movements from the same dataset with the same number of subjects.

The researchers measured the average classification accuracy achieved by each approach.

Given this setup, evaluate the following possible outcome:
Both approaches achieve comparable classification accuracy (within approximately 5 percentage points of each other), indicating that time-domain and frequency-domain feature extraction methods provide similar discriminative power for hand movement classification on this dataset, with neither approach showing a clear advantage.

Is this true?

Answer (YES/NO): YES